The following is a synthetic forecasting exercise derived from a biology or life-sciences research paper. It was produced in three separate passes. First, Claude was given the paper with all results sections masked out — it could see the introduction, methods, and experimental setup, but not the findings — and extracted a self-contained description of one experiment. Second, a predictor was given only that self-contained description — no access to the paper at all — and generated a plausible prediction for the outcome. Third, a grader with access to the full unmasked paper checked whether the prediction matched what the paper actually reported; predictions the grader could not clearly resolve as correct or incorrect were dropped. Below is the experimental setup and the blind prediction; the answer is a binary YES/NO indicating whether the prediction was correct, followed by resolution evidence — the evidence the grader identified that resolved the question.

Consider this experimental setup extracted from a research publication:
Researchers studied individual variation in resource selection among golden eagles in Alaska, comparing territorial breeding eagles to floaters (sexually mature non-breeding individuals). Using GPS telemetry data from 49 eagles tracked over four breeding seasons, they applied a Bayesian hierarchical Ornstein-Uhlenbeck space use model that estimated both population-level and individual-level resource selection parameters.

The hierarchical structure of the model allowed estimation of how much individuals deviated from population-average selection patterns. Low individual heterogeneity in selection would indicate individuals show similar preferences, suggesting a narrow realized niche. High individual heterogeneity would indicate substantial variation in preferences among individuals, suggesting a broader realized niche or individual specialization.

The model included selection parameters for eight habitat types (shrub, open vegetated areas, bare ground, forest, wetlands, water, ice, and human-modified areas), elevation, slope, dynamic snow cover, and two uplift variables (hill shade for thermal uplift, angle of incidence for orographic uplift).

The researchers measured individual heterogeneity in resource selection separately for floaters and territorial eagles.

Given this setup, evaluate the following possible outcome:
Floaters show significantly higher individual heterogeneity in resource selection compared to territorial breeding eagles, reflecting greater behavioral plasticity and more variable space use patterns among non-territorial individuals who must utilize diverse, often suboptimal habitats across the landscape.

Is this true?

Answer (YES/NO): NO